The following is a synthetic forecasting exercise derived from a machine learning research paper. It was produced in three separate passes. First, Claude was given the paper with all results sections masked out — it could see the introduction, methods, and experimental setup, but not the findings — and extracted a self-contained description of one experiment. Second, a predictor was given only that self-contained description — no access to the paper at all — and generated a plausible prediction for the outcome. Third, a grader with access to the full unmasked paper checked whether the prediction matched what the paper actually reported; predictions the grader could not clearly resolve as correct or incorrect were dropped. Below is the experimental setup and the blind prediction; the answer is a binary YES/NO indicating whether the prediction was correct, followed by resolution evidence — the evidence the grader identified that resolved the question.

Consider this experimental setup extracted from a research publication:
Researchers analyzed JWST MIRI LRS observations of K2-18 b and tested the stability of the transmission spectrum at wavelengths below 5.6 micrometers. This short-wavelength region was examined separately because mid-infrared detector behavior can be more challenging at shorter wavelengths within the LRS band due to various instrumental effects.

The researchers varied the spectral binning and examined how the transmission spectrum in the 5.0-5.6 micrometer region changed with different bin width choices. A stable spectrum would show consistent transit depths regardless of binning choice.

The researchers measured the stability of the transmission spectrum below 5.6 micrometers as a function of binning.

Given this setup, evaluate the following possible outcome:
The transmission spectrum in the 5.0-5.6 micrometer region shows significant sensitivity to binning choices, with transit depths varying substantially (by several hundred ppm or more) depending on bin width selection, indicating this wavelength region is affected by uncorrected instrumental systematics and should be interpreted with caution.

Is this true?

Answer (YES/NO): YES